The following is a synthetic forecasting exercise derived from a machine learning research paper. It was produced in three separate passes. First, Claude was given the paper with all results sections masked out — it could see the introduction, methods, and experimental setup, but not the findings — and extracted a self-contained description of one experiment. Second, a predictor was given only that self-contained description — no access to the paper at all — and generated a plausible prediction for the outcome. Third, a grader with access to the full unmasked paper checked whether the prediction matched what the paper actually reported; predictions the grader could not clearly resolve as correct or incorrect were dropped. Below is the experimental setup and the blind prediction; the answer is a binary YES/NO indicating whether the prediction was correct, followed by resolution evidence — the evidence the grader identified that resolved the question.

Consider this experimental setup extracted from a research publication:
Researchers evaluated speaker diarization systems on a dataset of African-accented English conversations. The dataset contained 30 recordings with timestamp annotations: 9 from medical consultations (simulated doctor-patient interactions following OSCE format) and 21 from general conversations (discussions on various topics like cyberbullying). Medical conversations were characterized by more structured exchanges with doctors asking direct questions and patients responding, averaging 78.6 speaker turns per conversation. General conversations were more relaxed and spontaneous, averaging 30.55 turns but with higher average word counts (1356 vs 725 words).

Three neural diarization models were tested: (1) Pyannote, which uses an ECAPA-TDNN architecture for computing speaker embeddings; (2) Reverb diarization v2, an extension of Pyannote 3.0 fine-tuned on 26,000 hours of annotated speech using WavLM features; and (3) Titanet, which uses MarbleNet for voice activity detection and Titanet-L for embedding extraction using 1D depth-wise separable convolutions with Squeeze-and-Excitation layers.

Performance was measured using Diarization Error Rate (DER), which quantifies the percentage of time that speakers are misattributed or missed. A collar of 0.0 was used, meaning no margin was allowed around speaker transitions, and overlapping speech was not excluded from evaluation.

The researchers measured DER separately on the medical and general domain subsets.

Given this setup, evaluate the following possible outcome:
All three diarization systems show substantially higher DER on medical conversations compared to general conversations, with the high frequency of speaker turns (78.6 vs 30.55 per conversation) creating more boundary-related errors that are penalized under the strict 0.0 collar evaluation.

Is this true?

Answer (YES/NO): YES